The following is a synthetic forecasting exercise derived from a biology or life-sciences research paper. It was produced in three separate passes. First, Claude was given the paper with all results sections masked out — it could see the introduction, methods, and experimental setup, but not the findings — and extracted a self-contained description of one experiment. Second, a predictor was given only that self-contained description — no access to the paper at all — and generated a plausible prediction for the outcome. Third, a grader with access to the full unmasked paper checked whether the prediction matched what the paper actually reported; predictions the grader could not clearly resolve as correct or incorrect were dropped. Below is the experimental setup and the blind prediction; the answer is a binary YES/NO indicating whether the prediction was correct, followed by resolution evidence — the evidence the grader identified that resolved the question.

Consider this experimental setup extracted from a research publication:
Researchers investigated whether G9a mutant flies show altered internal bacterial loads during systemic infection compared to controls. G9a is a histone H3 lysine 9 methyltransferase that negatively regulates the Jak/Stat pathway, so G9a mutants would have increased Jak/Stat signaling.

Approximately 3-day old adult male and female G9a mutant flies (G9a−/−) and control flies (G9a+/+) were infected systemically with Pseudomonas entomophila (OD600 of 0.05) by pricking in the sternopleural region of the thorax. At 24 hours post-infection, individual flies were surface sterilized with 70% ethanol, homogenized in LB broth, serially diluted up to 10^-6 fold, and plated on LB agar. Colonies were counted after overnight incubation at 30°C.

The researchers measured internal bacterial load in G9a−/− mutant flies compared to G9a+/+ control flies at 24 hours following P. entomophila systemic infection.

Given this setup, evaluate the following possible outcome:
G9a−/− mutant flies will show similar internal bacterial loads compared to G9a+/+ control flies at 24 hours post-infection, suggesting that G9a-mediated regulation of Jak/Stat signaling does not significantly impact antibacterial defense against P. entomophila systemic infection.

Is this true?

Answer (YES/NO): NO